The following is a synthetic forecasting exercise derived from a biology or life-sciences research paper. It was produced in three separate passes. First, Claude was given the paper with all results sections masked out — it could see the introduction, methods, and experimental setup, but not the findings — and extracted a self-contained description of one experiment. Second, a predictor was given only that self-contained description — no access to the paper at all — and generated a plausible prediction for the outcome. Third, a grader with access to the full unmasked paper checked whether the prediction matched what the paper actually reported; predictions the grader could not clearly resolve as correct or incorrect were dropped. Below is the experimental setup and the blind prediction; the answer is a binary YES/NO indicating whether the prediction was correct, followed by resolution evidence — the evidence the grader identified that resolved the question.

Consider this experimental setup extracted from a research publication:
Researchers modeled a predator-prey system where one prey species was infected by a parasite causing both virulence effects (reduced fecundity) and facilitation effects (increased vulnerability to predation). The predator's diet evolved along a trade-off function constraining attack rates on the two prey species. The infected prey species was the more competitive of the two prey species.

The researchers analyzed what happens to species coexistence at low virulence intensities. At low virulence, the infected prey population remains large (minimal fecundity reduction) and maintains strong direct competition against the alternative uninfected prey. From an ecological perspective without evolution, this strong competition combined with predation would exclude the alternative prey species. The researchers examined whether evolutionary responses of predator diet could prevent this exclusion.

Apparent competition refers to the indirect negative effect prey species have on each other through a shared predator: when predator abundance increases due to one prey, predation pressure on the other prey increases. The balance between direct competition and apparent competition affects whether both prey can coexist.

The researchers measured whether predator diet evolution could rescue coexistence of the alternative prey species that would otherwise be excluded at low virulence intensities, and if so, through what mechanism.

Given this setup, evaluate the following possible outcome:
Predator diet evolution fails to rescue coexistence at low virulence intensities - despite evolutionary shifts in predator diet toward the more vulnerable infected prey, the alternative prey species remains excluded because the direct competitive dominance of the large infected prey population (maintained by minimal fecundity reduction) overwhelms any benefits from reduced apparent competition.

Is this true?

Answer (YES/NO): NO